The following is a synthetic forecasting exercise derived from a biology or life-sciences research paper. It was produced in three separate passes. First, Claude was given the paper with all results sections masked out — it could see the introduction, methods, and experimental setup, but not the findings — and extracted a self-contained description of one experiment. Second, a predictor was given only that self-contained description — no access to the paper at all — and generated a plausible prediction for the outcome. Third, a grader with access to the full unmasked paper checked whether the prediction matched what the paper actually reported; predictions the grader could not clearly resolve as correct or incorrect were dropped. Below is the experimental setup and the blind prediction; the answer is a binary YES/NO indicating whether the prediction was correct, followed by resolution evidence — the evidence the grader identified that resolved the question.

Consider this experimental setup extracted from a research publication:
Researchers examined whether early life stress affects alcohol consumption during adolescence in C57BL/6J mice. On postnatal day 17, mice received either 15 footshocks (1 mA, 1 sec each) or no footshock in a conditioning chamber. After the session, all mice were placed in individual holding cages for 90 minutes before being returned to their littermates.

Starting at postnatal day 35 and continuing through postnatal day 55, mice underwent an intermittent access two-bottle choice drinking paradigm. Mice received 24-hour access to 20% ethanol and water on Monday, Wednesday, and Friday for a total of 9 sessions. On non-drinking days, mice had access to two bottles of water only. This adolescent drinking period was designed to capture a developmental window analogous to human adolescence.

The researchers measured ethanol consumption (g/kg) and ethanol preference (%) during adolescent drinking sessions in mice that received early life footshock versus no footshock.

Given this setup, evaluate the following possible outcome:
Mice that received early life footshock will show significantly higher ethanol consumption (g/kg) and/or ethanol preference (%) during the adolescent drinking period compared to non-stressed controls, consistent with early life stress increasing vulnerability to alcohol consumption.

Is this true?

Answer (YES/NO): NO